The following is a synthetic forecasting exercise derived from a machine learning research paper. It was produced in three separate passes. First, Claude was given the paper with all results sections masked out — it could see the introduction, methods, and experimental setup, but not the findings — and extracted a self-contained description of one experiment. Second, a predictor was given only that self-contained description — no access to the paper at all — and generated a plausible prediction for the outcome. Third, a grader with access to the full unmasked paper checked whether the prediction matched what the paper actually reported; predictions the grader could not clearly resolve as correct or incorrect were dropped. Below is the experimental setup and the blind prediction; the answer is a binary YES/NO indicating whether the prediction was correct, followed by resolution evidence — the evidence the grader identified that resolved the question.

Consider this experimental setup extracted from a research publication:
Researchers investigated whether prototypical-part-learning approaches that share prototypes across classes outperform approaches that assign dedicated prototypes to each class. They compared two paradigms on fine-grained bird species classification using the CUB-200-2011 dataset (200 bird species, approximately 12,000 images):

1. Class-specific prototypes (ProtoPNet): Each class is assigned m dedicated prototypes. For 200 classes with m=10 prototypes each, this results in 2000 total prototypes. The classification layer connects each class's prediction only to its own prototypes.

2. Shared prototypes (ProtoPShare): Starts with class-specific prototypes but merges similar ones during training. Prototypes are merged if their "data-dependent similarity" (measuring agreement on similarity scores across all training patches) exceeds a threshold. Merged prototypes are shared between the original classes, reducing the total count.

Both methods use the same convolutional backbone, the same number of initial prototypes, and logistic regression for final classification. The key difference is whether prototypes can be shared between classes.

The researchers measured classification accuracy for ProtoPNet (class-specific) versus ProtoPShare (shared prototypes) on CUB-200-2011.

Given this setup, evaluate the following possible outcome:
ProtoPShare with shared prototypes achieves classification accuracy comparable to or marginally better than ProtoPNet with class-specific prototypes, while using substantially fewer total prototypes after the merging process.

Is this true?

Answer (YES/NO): NO